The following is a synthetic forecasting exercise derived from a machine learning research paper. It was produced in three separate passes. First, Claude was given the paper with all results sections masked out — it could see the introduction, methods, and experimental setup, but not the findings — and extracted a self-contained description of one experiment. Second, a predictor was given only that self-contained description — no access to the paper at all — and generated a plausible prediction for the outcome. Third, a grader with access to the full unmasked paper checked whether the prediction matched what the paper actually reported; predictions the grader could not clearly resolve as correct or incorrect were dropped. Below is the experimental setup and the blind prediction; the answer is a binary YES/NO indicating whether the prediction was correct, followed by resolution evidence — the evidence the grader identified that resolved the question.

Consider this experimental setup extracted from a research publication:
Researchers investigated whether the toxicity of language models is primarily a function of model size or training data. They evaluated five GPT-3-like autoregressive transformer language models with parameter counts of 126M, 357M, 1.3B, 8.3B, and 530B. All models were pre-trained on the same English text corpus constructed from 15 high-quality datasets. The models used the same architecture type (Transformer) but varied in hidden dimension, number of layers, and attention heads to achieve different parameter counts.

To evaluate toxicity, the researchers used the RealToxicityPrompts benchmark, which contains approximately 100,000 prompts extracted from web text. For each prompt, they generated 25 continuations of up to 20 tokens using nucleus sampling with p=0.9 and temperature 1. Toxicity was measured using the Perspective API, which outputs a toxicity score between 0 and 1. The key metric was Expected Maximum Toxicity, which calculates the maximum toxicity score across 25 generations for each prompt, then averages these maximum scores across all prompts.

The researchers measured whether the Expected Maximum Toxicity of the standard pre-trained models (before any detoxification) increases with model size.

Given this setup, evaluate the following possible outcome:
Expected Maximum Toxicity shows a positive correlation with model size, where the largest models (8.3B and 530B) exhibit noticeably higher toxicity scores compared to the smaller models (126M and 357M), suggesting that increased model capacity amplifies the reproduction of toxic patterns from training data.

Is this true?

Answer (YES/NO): NO